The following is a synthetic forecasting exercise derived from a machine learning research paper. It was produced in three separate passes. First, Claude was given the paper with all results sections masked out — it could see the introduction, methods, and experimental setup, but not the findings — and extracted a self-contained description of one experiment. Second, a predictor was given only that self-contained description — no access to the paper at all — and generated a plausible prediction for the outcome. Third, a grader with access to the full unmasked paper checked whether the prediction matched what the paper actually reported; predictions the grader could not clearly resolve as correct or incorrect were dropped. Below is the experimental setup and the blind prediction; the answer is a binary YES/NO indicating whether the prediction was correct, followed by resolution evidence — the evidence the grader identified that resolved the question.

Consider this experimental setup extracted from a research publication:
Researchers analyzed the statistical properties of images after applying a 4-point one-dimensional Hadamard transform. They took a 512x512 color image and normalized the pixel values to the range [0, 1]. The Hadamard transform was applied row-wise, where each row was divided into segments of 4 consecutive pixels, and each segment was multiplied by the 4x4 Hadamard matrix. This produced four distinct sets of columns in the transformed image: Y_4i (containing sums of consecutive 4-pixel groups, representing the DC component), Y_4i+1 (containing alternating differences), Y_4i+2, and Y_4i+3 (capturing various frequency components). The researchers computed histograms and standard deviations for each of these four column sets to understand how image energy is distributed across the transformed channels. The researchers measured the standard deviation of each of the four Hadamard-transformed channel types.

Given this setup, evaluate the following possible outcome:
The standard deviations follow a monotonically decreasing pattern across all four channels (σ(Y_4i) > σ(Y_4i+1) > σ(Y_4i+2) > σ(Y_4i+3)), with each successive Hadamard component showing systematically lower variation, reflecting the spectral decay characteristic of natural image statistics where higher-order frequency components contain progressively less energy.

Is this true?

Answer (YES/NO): NO